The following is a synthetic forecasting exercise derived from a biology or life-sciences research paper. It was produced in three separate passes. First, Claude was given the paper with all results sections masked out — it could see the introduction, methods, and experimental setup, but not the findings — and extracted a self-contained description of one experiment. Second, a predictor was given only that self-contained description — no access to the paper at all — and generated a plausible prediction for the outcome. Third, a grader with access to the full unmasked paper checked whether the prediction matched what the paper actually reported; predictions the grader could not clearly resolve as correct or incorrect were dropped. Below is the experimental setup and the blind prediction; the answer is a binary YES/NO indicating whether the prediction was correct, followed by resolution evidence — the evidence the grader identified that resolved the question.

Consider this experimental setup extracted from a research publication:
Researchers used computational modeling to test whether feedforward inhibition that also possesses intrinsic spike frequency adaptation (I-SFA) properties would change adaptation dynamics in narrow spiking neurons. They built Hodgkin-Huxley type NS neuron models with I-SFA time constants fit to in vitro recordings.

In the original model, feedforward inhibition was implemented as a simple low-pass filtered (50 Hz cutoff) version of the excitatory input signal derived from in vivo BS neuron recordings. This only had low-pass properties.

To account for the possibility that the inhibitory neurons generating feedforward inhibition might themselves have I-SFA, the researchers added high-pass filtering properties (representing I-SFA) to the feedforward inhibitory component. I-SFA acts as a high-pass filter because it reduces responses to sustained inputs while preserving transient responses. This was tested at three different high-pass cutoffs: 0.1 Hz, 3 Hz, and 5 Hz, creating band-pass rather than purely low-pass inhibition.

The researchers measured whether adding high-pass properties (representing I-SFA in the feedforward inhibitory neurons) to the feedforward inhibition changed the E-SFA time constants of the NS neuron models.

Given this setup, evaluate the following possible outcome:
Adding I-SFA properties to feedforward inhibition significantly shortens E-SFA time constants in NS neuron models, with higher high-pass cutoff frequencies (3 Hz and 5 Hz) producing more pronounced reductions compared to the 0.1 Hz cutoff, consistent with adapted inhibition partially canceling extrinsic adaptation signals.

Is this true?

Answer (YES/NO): NO